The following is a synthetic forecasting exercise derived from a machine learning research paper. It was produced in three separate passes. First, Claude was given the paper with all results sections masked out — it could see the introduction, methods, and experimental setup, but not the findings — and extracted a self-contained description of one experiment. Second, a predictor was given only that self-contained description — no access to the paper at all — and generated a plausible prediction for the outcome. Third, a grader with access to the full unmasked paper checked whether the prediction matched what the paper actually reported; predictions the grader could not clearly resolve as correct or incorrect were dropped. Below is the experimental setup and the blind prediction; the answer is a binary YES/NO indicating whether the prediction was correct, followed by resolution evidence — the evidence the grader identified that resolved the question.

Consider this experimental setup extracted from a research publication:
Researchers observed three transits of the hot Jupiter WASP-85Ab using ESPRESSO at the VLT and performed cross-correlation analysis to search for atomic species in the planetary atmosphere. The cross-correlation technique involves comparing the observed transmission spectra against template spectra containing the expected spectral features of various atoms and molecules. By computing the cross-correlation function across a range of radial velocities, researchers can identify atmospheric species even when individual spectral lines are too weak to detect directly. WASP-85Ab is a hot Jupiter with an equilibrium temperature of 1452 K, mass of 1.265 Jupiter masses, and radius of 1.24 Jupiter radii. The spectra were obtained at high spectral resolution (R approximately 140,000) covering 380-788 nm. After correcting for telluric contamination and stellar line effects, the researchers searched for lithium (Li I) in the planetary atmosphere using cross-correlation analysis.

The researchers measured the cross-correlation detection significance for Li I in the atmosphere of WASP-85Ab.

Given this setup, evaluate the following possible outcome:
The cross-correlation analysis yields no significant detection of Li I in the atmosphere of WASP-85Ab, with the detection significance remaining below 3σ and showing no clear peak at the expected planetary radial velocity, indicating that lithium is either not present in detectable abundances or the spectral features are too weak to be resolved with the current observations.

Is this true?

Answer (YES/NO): NO